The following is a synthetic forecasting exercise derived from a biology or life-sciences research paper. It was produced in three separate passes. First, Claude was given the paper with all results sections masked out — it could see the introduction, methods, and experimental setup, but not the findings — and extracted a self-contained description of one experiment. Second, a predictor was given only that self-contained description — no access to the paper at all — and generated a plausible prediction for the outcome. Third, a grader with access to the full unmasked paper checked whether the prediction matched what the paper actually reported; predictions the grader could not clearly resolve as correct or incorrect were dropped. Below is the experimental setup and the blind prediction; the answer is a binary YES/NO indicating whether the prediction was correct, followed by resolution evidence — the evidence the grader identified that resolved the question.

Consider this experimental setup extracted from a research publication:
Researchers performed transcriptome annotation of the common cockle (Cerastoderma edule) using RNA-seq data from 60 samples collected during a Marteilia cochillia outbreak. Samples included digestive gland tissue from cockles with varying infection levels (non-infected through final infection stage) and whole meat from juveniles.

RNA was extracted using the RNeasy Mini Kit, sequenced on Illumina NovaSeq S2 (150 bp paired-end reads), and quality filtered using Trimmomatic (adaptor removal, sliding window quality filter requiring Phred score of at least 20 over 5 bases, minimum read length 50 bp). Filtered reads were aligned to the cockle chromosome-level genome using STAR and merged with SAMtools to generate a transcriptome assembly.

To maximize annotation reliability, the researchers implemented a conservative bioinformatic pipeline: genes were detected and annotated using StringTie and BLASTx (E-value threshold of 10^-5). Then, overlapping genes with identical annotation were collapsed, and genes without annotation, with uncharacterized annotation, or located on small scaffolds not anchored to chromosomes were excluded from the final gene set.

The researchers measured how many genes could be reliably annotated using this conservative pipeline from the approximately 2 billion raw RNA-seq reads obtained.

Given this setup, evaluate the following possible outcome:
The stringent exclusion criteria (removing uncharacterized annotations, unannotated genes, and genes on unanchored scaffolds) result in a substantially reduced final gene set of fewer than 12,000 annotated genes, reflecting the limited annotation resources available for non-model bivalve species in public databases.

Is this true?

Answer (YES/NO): YES